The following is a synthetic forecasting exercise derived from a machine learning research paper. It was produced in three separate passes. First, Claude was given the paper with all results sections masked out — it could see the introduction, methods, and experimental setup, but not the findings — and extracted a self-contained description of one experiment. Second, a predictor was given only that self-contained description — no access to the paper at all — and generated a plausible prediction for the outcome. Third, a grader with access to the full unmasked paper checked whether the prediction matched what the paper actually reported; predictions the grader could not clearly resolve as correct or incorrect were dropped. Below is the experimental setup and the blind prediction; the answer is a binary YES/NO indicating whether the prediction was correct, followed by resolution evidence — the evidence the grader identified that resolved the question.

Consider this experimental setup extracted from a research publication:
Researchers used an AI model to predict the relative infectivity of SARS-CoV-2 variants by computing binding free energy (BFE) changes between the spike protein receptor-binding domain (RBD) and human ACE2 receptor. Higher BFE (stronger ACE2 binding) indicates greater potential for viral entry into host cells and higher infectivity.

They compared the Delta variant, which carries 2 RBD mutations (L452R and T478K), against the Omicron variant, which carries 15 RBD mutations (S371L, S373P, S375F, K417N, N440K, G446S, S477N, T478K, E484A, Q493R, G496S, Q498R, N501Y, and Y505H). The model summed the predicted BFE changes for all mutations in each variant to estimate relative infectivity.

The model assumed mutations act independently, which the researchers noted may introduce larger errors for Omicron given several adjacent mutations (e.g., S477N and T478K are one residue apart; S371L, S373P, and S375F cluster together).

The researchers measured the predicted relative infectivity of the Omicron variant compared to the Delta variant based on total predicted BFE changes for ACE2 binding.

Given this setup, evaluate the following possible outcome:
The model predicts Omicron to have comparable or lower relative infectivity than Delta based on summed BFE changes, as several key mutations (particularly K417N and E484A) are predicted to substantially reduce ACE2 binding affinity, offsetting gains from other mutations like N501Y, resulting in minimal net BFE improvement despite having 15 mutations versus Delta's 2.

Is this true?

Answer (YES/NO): NO